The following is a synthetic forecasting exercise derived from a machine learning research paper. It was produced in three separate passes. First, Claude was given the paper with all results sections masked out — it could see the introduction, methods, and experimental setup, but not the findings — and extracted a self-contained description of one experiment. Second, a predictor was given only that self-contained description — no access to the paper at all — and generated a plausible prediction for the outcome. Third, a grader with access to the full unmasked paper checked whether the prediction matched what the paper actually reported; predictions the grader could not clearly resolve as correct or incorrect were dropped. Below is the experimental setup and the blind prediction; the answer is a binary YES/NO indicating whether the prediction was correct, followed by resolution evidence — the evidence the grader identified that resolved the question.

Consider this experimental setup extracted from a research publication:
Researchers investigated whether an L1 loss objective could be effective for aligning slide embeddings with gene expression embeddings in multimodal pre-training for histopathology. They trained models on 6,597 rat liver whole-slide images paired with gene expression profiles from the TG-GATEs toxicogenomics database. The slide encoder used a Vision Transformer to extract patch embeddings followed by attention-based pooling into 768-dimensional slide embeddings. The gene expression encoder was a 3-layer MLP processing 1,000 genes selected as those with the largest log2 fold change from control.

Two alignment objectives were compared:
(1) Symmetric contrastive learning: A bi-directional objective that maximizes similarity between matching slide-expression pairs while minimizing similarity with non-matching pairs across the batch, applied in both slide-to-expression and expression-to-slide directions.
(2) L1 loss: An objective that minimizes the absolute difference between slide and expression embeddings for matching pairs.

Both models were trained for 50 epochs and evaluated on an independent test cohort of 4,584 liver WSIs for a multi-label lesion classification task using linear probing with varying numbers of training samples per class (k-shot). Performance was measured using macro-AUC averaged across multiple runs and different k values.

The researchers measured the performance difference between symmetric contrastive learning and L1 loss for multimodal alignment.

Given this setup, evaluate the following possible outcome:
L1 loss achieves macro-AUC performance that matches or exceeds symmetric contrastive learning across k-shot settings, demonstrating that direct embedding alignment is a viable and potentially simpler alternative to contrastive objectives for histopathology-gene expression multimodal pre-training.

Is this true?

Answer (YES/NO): NO